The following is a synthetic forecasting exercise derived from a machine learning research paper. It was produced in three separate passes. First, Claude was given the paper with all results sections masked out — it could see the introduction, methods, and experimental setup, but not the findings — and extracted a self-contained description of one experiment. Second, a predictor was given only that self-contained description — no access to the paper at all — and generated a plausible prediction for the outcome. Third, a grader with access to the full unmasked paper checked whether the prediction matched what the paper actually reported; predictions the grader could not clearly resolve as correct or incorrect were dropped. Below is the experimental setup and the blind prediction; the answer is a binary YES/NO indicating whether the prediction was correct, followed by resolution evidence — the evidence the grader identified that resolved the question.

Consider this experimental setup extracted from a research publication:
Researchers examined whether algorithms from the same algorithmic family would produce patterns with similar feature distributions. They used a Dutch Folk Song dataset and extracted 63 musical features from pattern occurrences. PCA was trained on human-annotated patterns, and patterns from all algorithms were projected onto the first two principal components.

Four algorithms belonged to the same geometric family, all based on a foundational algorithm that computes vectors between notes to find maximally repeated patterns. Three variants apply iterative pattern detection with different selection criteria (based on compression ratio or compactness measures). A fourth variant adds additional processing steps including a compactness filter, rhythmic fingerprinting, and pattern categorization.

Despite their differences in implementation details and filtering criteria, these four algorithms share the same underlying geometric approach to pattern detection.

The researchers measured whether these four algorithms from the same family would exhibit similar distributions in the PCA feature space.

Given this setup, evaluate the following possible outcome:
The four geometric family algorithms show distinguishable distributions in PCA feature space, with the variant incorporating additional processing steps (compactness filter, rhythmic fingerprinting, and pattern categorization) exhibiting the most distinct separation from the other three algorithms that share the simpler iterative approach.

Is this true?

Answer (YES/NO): NO